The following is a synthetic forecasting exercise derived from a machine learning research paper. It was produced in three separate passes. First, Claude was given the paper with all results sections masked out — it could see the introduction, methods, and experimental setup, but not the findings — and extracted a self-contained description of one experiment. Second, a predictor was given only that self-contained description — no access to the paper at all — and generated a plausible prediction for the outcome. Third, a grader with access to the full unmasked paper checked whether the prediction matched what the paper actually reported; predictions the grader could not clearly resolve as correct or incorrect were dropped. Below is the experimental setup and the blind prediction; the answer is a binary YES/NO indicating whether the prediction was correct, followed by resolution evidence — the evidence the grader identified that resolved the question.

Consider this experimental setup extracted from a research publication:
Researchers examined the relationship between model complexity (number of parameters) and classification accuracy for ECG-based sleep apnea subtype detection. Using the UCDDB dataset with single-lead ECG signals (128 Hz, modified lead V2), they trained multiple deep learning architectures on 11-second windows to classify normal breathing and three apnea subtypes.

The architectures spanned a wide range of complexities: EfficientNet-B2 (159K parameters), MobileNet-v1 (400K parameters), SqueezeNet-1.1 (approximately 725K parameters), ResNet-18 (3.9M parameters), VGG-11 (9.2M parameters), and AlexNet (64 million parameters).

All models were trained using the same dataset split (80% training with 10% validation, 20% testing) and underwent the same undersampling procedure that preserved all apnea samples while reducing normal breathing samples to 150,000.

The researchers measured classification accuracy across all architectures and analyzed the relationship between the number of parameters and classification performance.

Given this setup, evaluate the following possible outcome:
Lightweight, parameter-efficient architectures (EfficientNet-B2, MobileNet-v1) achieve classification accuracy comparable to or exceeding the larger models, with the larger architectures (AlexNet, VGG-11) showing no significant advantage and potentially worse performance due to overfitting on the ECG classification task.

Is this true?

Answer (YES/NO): NO